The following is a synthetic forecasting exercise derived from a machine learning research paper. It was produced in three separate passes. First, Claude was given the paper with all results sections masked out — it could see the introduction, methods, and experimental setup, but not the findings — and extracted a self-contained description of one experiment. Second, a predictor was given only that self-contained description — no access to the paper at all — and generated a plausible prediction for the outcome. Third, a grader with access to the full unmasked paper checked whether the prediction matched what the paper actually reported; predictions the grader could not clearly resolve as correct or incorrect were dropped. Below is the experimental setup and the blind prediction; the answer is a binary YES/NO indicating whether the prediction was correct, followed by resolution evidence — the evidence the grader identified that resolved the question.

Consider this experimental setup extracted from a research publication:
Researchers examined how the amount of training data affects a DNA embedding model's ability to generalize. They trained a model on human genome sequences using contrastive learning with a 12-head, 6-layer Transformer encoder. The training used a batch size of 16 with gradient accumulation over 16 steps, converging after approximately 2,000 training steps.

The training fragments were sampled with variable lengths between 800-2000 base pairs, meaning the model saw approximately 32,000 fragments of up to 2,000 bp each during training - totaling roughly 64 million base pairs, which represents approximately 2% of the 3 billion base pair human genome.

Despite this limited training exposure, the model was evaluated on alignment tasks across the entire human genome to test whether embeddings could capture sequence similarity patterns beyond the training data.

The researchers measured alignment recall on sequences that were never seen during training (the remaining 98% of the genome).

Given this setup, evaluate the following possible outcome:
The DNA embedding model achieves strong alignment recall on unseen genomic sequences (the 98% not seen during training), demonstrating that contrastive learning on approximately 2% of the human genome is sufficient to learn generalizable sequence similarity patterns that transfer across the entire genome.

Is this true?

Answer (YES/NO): YES